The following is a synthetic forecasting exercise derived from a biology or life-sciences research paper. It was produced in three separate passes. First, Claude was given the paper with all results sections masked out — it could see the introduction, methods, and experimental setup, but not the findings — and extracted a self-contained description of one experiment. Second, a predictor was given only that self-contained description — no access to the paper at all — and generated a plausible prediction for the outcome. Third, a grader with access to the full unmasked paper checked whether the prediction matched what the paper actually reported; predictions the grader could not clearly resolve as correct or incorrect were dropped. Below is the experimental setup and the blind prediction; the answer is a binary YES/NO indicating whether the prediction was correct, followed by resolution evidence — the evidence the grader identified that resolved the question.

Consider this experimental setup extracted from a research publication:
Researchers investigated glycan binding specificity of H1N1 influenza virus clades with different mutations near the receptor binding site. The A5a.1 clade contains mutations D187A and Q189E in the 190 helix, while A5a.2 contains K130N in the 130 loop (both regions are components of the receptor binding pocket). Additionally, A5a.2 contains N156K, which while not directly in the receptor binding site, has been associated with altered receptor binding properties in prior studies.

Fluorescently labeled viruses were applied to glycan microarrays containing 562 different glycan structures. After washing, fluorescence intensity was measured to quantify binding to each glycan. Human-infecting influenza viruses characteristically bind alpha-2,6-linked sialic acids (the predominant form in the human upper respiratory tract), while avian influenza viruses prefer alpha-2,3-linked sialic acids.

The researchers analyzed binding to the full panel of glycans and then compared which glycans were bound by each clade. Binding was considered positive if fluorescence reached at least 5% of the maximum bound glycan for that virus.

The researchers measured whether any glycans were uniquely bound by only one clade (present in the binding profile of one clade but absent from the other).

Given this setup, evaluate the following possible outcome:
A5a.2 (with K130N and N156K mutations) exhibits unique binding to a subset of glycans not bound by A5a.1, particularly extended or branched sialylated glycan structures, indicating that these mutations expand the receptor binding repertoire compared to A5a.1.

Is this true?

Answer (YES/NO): NO